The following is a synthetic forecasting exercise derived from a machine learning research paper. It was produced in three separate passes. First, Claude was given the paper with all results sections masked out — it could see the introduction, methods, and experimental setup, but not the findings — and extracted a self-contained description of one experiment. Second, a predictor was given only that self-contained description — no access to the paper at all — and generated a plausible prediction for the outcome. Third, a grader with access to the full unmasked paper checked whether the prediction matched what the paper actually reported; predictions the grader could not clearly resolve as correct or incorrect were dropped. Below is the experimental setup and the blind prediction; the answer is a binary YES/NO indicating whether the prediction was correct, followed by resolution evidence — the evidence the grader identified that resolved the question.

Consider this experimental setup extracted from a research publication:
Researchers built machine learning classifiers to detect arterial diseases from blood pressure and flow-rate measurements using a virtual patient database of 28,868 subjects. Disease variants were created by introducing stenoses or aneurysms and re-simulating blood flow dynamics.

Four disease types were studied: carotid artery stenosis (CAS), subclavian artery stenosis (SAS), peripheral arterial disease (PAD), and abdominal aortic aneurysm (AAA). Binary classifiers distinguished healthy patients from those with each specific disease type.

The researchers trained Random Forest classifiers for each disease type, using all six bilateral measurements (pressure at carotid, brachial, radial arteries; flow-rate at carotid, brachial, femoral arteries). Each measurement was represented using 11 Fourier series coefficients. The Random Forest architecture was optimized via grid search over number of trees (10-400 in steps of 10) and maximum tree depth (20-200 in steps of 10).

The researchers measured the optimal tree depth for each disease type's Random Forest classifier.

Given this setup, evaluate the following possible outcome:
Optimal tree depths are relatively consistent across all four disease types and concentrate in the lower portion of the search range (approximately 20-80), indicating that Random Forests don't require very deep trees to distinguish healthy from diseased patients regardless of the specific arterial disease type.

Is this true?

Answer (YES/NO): NO